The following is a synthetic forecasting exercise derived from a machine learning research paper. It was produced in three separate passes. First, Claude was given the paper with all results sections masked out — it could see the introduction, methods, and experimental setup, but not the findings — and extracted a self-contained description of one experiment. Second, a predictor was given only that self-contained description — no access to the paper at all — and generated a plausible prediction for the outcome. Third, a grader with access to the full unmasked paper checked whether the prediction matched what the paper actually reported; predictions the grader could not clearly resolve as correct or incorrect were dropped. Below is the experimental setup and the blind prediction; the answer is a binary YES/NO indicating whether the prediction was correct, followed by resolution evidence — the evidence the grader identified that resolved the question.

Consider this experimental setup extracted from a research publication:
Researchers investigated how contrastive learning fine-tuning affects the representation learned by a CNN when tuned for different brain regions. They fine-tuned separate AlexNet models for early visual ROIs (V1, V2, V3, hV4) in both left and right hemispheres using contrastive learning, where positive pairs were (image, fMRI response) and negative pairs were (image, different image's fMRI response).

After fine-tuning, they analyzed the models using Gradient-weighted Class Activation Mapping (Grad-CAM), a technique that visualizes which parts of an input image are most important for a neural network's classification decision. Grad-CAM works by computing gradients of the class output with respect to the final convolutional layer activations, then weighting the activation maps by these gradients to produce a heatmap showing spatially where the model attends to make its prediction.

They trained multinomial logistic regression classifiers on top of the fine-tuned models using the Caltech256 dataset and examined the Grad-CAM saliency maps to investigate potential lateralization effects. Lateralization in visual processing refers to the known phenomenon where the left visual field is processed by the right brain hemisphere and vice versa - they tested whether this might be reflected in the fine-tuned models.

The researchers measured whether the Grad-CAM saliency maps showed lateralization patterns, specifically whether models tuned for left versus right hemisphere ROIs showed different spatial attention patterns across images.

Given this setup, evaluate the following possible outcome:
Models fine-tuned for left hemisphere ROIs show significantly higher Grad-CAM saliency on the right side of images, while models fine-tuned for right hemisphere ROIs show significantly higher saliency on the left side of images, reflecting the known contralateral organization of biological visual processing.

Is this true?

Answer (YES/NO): NO